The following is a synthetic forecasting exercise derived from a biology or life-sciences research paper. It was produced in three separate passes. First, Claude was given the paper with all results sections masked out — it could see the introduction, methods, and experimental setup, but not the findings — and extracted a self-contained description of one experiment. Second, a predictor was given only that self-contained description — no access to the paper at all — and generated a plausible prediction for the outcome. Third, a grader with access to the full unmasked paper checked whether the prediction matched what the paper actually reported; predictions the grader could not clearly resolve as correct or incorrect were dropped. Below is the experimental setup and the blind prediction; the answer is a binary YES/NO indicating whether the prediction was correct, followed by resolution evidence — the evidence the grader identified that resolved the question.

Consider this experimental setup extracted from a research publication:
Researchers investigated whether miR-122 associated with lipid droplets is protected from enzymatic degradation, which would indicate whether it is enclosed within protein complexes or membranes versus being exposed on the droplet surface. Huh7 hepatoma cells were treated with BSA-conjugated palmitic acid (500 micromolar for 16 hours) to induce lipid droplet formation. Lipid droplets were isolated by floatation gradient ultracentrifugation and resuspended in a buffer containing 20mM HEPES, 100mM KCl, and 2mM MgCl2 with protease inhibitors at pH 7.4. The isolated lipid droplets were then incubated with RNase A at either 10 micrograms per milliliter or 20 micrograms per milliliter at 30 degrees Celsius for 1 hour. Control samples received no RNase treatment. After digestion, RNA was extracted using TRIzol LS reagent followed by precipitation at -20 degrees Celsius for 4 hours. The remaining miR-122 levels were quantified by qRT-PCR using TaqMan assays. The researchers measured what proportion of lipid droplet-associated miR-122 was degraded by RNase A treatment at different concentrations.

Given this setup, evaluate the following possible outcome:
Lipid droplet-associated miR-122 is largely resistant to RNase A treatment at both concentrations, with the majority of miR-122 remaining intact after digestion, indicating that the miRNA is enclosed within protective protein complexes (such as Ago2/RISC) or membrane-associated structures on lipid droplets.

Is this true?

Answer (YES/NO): NO